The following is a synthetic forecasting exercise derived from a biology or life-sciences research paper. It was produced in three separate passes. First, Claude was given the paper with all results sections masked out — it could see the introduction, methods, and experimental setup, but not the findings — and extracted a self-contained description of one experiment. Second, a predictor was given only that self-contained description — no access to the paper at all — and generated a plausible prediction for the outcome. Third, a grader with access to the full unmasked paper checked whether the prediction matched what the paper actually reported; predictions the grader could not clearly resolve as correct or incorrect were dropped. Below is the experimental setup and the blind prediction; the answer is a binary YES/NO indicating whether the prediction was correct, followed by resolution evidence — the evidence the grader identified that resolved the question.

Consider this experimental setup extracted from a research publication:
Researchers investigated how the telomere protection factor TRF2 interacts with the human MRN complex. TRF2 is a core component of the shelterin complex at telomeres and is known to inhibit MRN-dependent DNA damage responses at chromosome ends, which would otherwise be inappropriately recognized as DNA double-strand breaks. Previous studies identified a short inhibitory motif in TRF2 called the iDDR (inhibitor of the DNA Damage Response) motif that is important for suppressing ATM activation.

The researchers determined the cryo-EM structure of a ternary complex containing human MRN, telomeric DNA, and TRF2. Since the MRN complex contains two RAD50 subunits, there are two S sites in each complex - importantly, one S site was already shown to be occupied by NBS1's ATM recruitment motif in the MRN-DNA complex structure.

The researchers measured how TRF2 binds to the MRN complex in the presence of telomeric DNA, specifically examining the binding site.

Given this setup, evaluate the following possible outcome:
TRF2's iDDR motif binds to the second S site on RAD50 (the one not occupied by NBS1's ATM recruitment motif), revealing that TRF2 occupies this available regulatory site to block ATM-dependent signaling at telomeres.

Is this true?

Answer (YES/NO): YES